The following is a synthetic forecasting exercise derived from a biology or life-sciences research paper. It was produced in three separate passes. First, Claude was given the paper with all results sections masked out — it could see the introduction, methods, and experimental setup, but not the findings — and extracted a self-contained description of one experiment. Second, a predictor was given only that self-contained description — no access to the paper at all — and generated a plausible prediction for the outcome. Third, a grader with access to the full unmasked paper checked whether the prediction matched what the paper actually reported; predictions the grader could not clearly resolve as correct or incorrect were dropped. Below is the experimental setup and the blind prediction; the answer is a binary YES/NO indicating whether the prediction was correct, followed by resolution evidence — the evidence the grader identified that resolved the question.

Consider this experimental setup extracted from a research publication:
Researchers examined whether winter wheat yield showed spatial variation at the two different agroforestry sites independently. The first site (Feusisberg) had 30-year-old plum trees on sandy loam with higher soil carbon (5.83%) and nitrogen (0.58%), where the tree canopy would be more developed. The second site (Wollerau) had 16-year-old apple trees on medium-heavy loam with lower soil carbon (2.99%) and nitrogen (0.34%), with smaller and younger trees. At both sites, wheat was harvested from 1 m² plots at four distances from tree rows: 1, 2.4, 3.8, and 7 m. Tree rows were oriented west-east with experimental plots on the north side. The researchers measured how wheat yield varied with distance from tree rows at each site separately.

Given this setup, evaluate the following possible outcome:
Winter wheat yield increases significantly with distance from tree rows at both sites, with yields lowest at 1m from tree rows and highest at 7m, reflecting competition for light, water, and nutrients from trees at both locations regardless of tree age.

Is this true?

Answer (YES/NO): NO